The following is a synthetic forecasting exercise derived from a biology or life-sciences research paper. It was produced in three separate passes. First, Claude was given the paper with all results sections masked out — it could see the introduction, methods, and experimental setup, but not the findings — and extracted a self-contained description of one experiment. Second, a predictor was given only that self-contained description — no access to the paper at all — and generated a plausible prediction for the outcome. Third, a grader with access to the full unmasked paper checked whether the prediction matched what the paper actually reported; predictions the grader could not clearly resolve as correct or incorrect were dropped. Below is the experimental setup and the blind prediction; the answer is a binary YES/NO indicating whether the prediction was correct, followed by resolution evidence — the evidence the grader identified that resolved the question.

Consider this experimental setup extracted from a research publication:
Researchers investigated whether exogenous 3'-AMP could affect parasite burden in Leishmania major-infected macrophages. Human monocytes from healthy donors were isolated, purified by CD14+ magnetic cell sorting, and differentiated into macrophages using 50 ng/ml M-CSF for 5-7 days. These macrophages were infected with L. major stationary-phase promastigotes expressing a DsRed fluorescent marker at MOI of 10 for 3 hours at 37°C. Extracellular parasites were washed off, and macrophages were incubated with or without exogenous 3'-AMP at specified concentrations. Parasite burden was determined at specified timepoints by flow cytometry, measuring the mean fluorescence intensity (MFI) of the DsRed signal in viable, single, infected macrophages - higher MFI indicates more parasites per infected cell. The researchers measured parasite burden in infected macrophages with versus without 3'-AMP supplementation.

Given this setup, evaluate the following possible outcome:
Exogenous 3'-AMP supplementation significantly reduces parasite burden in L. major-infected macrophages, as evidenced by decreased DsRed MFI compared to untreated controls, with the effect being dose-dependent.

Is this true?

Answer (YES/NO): NO